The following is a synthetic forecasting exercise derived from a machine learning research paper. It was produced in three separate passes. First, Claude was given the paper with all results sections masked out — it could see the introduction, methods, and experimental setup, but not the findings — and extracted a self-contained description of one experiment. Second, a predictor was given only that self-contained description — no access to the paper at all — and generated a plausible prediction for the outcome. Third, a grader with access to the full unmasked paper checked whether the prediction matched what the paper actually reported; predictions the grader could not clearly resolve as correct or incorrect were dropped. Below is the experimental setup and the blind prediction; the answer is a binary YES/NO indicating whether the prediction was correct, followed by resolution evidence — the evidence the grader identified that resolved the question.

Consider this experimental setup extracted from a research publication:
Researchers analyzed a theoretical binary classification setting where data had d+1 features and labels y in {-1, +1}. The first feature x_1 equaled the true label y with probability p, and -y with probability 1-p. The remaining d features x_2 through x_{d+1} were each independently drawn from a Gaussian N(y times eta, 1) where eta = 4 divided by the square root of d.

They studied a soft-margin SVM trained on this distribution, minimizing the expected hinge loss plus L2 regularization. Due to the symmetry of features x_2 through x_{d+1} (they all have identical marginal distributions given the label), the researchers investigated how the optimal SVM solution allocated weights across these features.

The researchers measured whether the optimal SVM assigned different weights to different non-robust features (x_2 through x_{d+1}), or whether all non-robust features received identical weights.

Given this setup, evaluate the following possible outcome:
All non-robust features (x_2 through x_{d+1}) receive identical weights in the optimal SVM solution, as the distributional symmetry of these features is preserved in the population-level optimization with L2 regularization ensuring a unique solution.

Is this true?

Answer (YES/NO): YES